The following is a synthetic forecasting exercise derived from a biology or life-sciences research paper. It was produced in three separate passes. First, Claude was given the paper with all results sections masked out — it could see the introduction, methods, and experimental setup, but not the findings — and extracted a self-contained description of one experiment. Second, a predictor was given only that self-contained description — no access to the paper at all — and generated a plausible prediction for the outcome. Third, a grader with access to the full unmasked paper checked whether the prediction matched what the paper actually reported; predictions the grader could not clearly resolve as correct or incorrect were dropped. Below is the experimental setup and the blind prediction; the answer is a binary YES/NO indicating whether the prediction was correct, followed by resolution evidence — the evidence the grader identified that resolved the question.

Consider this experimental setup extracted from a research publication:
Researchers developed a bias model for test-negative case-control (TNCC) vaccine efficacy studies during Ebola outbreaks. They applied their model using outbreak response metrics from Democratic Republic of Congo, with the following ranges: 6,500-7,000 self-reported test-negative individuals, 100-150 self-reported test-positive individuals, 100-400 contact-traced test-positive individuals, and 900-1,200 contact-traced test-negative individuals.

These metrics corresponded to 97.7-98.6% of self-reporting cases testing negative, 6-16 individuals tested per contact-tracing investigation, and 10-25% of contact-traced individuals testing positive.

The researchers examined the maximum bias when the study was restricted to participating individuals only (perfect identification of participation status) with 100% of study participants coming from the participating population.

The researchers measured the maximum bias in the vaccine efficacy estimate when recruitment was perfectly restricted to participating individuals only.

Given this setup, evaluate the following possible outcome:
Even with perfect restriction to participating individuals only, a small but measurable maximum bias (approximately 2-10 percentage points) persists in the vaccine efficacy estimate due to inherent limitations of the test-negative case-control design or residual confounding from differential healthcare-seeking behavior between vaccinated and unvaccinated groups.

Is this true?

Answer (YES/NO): NO